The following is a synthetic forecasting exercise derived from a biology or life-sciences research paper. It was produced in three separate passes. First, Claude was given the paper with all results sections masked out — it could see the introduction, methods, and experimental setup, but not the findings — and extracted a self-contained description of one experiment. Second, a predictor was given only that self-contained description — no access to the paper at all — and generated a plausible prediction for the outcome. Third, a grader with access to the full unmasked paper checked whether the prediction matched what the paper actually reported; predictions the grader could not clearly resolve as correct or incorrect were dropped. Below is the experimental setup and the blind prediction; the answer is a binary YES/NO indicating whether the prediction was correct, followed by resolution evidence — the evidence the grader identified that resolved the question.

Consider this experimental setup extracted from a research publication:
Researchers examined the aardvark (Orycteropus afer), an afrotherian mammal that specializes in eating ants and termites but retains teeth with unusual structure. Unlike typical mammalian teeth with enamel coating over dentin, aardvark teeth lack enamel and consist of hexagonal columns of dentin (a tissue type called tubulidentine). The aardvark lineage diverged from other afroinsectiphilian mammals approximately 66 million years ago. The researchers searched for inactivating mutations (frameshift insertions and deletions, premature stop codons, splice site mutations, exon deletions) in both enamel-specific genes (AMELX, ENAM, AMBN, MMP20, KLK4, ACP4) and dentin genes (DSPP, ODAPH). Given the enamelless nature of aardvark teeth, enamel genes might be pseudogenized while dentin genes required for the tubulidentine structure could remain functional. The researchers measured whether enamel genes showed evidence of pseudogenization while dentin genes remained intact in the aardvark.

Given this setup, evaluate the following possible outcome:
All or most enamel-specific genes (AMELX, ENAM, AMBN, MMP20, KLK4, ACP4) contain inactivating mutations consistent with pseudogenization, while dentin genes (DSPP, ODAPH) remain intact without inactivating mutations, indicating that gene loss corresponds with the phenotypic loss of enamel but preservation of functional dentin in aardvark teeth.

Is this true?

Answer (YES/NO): YES